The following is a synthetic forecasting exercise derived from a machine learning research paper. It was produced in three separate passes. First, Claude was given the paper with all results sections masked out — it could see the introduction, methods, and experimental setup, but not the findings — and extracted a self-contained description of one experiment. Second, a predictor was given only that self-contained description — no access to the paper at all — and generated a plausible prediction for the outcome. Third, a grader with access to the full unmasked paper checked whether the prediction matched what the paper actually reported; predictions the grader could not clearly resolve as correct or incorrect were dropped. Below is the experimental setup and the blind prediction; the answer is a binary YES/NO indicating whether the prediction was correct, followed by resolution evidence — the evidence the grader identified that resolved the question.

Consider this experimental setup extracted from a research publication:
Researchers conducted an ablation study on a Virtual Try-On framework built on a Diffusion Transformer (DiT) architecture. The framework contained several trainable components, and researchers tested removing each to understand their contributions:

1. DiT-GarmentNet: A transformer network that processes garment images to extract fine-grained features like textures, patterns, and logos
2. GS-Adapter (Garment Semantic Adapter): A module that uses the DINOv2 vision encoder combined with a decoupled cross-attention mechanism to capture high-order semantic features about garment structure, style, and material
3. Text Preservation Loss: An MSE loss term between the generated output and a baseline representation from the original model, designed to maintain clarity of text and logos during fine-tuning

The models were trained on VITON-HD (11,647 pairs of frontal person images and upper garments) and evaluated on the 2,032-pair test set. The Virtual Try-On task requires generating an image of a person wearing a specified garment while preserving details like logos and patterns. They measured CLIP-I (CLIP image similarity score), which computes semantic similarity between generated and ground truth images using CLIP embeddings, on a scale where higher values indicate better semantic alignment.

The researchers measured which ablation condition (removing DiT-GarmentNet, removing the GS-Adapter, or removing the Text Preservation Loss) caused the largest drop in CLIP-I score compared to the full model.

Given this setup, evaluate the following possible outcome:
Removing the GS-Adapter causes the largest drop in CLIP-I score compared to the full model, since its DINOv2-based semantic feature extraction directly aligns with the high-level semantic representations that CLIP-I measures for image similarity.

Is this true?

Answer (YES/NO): NO